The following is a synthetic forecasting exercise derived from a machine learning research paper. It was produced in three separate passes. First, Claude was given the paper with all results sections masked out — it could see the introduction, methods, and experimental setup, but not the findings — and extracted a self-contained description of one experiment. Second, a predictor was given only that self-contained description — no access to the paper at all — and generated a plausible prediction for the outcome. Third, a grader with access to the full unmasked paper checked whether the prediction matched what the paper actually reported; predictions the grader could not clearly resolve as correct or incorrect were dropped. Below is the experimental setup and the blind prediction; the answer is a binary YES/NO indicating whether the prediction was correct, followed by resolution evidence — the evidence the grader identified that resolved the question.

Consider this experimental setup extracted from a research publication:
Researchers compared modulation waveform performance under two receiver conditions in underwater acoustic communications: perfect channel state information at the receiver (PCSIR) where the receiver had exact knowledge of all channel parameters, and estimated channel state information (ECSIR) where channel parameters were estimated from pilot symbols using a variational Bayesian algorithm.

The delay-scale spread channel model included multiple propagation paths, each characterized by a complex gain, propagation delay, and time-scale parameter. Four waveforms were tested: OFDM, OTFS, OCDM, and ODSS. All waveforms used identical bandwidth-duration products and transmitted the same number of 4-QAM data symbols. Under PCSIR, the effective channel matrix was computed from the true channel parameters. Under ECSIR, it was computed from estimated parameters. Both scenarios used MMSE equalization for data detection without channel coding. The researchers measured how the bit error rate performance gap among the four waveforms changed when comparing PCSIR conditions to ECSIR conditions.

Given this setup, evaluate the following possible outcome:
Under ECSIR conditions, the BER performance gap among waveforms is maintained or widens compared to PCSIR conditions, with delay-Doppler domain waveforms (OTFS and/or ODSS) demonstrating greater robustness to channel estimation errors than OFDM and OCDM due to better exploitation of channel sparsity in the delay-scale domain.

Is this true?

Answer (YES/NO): NO